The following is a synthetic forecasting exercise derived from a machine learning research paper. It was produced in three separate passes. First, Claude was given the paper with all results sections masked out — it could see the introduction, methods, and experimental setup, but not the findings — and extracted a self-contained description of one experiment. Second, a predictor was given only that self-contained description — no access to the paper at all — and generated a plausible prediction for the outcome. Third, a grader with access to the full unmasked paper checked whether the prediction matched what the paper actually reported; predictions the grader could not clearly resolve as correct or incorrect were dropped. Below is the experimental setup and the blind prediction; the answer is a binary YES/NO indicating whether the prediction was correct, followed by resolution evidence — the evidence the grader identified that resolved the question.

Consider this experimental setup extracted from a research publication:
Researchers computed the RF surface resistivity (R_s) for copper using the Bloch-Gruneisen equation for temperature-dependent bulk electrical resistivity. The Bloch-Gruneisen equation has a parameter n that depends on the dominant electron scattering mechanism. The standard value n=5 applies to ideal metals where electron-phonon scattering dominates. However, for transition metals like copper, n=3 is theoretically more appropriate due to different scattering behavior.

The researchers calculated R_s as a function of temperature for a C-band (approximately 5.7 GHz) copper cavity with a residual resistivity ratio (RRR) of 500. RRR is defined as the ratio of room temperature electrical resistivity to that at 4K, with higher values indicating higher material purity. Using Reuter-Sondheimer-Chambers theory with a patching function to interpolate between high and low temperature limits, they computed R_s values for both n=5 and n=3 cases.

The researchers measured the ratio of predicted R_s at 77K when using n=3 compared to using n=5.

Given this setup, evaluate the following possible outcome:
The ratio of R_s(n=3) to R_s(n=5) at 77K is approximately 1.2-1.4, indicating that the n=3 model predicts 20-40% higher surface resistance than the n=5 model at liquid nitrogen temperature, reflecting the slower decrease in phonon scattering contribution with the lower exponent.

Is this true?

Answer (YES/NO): YES